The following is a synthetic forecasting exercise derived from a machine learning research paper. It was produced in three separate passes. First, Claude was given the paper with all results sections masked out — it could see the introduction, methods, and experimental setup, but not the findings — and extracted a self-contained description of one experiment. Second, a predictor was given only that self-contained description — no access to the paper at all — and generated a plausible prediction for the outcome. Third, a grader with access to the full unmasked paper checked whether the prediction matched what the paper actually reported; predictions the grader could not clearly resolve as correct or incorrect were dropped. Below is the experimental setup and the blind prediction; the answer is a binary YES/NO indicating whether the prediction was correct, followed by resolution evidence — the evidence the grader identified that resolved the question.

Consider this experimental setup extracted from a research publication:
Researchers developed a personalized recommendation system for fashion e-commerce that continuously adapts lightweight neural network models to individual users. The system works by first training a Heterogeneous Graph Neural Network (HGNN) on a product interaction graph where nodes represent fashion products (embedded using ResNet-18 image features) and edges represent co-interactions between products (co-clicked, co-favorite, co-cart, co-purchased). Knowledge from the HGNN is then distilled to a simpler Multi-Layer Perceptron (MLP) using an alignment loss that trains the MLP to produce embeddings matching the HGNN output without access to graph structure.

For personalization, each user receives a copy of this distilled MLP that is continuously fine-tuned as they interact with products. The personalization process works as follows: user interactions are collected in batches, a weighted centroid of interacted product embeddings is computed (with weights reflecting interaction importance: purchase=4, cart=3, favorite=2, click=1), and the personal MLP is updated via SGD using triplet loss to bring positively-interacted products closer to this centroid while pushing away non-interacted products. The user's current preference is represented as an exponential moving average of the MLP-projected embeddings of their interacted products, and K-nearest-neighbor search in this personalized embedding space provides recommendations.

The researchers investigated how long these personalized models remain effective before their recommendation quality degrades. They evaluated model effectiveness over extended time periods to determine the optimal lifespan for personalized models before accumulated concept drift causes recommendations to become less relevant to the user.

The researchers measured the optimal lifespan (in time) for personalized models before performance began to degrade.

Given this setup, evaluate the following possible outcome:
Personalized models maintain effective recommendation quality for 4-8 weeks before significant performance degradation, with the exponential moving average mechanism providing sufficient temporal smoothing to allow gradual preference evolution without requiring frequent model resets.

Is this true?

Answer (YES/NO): NO